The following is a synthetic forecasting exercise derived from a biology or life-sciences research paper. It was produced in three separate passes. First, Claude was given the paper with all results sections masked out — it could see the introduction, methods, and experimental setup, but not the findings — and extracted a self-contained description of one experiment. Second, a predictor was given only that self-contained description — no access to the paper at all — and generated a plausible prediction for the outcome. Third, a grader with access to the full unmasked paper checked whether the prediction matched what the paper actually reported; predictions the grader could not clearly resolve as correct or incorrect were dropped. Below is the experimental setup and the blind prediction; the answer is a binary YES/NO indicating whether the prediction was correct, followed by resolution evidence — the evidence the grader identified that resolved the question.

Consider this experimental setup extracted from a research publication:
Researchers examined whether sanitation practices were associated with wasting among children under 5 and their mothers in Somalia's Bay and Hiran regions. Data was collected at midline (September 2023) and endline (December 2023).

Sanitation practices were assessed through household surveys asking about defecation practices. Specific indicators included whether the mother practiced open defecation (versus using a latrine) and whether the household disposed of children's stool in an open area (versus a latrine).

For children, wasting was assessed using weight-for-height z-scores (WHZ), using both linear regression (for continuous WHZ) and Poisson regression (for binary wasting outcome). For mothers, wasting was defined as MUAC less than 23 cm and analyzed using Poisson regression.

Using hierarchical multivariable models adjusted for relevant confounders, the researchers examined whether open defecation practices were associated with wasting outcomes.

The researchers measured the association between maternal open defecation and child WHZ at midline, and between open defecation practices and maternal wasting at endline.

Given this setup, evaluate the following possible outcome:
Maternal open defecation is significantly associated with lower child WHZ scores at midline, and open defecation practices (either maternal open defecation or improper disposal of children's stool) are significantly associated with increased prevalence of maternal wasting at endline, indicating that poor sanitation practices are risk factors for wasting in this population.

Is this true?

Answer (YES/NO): YES